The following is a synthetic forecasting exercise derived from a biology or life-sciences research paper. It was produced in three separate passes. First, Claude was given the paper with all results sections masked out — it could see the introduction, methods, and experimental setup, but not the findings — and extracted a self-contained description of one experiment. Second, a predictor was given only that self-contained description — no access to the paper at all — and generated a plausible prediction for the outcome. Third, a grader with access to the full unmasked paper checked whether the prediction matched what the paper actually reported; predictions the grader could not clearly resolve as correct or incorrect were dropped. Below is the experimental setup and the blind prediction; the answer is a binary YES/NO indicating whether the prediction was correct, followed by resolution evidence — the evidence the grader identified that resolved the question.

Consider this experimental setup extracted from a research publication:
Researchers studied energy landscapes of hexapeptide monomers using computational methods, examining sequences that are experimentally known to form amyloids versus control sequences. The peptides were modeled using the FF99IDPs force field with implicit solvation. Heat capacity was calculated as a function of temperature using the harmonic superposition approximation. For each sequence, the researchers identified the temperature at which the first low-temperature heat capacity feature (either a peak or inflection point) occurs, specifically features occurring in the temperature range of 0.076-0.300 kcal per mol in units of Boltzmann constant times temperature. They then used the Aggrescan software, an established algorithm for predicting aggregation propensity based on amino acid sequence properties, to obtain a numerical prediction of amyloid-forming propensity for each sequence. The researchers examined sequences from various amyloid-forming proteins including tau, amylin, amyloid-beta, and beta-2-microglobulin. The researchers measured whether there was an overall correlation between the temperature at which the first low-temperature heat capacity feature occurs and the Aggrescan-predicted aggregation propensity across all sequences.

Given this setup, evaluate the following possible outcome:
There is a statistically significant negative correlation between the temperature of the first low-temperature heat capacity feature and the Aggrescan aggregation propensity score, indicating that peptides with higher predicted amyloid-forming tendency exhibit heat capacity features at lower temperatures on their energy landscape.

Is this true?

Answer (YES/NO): NO